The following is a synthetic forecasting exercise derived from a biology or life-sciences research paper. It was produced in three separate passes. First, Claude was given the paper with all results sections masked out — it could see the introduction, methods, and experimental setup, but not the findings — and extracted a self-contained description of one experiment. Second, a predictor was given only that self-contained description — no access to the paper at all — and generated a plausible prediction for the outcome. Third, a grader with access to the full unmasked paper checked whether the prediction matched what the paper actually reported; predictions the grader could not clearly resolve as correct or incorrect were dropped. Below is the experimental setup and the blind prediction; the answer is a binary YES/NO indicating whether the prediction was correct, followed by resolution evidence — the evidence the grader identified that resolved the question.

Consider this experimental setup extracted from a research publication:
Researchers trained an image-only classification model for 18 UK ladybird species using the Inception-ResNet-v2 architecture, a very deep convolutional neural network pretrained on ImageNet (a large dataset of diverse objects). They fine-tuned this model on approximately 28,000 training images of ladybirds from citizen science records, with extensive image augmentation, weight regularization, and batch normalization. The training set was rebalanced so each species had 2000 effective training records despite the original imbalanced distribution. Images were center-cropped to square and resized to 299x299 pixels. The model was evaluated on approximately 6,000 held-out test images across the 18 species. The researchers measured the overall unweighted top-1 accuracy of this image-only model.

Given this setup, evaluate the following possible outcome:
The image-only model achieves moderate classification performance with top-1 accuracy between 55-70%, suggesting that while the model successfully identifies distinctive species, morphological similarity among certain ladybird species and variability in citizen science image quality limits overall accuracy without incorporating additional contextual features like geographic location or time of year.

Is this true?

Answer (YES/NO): NO